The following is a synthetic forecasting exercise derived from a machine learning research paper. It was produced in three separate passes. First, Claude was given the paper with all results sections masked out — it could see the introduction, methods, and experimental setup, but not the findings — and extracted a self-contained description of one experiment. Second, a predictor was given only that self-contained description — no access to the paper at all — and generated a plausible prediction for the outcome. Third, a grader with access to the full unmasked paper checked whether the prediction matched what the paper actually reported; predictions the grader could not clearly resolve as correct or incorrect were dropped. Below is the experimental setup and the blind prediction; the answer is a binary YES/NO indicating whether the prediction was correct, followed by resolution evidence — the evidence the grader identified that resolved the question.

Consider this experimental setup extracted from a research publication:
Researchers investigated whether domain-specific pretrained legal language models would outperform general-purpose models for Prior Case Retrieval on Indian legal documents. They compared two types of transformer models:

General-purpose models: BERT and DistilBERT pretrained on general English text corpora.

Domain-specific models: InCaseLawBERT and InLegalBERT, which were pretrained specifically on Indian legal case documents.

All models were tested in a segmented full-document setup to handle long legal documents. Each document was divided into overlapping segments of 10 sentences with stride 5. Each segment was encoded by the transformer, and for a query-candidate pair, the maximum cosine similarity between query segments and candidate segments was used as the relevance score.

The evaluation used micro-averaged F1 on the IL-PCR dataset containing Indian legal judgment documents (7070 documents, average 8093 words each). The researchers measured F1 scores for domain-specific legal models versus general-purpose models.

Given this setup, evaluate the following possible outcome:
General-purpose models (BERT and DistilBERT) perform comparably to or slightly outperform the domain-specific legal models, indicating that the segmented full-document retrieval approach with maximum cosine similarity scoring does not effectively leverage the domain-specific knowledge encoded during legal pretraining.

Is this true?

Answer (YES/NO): NO